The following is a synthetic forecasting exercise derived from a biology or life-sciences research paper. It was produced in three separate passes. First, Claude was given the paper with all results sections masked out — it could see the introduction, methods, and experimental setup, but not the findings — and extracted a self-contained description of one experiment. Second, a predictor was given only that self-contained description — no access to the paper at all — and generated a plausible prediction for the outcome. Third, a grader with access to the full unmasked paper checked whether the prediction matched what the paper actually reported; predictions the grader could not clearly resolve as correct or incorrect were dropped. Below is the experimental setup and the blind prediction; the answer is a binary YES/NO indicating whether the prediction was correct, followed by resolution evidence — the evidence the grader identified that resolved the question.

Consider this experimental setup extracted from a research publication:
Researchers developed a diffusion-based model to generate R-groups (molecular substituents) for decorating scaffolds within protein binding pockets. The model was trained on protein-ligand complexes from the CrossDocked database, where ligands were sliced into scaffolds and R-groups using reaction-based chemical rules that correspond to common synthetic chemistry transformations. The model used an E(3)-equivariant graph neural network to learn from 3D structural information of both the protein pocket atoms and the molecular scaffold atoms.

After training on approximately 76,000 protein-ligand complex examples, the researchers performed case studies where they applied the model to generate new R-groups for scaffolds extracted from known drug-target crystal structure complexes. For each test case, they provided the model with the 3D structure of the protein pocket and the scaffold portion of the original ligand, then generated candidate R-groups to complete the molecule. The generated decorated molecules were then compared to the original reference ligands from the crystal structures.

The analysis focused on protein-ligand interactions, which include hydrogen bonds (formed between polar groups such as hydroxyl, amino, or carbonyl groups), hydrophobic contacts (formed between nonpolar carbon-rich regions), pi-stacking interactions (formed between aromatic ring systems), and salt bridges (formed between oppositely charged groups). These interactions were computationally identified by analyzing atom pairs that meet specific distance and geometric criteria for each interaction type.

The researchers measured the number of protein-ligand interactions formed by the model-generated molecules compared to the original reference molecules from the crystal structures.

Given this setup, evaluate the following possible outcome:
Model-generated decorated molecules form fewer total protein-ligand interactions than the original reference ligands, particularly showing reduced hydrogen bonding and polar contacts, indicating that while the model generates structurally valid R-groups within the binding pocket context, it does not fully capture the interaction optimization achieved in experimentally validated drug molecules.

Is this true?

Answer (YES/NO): NO